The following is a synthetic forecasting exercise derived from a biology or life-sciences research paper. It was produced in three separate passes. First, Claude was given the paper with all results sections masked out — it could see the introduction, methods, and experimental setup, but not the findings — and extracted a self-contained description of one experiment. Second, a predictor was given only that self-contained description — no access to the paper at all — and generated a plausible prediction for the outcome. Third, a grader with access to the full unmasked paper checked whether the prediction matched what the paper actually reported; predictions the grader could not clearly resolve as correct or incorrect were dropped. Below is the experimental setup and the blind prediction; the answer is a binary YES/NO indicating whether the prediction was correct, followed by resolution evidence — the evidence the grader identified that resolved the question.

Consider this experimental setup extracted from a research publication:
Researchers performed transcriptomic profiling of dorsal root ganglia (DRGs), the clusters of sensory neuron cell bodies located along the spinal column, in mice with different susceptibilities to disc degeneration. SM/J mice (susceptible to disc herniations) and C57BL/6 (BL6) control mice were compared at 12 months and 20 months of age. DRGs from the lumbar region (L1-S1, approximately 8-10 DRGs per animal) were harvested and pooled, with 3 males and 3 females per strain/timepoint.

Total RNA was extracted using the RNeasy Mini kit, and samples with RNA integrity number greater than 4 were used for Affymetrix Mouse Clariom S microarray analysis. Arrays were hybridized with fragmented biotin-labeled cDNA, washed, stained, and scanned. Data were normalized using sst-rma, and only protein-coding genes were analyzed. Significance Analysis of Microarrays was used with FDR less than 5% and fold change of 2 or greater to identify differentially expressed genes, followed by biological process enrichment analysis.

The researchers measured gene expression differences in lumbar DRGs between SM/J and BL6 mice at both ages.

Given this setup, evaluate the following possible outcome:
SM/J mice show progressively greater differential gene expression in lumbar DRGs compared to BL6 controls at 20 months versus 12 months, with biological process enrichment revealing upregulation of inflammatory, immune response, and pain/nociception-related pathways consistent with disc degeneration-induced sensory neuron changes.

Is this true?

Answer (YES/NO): YES